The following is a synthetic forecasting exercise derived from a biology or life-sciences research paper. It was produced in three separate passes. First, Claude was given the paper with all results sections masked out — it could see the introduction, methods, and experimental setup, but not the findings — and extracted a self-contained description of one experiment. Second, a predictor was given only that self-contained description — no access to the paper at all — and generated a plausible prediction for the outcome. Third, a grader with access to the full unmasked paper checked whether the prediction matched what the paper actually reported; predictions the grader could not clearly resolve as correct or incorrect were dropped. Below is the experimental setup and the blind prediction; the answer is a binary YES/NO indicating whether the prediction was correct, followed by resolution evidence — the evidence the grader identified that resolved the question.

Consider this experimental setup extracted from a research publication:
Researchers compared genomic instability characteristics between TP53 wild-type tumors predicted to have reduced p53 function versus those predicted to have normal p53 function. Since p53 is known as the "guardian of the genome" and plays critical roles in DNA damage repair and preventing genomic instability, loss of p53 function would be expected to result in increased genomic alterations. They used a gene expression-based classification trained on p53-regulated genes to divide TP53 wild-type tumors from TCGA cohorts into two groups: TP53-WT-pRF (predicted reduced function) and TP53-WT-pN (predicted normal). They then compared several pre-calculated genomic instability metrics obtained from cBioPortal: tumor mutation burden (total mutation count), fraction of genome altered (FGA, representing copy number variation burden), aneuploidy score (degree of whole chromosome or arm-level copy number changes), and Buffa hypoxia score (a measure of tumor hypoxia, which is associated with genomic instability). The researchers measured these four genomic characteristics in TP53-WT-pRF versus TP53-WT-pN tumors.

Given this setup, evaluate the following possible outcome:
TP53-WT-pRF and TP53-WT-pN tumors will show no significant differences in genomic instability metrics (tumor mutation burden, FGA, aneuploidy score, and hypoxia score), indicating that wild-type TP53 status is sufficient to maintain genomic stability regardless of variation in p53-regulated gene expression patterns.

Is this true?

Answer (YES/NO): NO